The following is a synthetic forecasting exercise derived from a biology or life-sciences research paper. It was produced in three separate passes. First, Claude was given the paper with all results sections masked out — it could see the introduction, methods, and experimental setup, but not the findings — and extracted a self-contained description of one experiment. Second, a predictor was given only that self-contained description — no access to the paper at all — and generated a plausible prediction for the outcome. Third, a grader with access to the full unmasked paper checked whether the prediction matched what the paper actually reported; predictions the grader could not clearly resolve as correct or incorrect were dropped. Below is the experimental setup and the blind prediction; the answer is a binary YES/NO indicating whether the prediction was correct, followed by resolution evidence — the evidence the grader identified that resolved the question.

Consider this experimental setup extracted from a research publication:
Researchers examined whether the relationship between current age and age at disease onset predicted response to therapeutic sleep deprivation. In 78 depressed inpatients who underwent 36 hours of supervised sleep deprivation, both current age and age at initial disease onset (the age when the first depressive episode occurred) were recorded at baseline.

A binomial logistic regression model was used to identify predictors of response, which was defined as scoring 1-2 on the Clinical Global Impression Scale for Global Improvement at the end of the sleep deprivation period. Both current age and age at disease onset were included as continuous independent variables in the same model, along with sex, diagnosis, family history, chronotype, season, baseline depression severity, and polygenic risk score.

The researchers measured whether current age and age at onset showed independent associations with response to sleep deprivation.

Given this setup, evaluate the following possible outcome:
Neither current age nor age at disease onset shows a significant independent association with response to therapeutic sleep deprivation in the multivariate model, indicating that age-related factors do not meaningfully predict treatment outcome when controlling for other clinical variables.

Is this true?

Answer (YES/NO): NO